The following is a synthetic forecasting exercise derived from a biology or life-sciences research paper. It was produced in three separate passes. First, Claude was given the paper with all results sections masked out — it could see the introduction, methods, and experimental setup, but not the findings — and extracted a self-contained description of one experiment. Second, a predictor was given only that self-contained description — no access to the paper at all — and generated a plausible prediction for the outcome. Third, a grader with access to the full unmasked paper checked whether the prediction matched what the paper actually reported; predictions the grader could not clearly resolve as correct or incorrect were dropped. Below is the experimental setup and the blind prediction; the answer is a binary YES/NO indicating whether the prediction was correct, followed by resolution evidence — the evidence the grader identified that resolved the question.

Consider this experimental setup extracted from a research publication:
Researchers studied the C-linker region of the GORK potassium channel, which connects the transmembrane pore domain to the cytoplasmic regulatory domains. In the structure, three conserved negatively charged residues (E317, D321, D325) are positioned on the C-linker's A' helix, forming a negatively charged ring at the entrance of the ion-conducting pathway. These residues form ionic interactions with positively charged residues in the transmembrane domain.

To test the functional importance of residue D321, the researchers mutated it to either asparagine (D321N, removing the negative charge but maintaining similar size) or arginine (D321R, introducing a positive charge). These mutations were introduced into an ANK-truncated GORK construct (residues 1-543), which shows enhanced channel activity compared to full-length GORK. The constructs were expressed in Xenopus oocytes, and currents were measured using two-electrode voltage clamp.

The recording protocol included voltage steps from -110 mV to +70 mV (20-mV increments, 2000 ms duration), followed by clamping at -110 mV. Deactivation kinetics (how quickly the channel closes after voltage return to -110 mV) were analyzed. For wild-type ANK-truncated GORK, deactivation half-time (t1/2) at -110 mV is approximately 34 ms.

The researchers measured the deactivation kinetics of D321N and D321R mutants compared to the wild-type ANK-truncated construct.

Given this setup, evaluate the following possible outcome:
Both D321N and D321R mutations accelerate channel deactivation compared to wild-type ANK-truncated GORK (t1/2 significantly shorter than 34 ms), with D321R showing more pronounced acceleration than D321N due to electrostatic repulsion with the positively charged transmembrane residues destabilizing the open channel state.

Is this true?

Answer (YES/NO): NO